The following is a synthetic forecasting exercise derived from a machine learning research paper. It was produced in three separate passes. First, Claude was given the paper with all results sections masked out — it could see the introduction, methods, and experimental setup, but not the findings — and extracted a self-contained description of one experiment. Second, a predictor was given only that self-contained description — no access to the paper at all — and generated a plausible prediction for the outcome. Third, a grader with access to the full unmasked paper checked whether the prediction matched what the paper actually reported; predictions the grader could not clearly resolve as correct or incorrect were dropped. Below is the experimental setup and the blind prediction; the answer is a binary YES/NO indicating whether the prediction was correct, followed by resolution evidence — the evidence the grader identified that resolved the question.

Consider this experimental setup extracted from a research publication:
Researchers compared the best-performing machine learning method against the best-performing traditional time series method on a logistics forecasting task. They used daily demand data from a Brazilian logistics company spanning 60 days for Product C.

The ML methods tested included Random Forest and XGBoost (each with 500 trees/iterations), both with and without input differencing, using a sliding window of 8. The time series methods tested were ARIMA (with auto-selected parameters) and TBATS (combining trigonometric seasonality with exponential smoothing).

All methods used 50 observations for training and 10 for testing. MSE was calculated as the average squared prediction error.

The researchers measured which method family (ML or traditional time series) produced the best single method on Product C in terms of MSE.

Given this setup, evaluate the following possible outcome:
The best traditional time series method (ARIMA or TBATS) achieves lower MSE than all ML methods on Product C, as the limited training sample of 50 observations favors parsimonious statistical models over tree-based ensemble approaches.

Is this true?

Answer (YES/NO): NO